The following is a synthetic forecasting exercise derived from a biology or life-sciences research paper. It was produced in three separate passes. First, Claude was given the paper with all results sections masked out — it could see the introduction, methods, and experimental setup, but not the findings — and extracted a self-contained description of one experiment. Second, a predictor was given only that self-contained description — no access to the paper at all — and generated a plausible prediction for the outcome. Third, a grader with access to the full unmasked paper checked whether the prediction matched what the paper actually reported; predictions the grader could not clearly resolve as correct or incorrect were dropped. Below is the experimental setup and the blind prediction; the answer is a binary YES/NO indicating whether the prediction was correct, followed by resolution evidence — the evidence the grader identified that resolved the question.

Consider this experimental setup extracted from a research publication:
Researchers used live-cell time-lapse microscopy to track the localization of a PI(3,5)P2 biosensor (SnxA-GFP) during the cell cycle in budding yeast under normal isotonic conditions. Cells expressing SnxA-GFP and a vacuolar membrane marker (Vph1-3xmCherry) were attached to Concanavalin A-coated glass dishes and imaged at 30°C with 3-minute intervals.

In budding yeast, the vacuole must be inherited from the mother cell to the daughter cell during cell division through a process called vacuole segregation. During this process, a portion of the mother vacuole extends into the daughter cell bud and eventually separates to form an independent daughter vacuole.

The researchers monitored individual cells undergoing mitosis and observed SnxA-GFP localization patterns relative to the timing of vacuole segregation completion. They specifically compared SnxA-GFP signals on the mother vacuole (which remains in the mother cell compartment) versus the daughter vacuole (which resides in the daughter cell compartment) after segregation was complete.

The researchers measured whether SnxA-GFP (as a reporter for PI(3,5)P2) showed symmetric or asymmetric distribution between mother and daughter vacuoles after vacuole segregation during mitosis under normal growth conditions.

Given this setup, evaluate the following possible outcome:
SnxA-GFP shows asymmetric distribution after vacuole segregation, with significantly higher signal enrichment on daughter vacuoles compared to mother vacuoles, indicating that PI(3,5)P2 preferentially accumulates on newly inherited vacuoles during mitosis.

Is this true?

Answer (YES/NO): YES